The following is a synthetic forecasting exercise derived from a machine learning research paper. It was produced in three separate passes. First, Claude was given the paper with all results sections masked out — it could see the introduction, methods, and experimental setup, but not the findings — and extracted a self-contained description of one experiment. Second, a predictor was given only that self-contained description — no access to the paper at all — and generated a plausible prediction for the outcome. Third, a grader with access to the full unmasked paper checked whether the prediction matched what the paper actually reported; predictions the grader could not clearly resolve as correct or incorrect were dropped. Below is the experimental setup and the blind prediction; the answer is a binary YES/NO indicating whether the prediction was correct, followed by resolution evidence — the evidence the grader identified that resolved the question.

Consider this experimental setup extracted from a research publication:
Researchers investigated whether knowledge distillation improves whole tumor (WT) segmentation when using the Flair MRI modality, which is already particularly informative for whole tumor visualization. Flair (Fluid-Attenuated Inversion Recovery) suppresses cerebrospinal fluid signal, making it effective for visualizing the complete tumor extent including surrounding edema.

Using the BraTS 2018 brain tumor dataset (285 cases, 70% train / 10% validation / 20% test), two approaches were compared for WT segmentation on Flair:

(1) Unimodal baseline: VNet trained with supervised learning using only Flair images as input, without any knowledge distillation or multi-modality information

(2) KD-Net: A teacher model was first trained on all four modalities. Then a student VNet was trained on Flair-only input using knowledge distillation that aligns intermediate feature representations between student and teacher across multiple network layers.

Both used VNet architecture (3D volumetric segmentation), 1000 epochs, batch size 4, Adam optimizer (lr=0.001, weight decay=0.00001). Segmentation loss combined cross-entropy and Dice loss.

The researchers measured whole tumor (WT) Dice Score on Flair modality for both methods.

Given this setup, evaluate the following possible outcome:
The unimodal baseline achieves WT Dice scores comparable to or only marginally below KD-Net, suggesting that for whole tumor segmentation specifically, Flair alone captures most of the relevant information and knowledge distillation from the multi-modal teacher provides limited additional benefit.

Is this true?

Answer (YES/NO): NO